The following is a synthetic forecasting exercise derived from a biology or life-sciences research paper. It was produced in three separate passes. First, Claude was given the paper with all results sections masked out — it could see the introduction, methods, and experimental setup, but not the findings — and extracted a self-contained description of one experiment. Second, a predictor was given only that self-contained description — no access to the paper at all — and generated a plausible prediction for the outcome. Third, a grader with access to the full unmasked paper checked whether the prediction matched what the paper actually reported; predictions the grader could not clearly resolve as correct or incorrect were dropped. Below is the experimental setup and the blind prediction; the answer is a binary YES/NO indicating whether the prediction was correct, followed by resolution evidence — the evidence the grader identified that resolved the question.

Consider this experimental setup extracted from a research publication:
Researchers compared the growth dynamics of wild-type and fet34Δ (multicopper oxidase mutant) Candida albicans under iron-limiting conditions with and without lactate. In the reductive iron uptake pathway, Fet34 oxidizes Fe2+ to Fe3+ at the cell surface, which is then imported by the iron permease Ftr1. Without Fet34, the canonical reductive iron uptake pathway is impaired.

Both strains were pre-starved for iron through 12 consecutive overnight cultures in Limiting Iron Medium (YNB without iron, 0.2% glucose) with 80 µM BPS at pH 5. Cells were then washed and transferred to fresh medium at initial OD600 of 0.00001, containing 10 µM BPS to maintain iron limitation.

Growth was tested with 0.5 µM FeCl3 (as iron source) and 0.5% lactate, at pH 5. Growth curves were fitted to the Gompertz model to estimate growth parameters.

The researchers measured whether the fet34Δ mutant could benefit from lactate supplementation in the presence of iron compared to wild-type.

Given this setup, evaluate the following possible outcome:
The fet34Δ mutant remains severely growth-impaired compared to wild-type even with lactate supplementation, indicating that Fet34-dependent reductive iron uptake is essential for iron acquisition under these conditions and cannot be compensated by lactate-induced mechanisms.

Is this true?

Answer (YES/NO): NO